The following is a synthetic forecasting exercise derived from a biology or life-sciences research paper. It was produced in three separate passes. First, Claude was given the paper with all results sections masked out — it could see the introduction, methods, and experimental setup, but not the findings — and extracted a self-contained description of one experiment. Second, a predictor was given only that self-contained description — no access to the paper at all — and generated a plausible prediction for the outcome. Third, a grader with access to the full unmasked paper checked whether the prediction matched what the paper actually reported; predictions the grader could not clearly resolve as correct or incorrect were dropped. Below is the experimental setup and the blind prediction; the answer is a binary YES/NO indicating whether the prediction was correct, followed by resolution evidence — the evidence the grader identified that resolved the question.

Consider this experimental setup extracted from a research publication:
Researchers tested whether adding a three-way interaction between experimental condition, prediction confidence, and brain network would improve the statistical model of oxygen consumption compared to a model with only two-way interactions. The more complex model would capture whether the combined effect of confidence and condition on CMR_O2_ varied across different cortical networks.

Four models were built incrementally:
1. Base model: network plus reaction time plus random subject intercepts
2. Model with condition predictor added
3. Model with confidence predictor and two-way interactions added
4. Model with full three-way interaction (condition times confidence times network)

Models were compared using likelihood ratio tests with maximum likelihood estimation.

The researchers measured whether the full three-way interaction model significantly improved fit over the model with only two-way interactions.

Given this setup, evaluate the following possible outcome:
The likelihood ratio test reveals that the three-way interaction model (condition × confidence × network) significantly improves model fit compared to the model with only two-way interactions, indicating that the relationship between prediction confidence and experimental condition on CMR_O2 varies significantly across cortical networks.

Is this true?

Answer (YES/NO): NO